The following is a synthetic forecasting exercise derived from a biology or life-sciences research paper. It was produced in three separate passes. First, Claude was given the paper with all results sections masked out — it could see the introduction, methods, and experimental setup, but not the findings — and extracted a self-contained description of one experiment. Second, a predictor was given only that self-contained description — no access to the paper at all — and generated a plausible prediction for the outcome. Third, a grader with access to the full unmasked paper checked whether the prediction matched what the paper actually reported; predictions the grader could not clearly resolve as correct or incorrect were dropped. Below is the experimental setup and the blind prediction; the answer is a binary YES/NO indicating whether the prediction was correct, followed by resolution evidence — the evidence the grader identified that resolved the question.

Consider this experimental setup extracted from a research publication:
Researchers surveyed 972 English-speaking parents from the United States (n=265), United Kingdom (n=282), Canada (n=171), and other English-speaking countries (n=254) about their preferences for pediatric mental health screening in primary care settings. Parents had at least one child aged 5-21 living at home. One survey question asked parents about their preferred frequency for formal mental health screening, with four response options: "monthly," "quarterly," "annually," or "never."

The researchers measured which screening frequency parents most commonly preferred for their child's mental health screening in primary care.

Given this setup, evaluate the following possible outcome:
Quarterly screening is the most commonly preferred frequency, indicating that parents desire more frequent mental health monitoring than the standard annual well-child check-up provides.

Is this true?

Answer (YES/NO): NO